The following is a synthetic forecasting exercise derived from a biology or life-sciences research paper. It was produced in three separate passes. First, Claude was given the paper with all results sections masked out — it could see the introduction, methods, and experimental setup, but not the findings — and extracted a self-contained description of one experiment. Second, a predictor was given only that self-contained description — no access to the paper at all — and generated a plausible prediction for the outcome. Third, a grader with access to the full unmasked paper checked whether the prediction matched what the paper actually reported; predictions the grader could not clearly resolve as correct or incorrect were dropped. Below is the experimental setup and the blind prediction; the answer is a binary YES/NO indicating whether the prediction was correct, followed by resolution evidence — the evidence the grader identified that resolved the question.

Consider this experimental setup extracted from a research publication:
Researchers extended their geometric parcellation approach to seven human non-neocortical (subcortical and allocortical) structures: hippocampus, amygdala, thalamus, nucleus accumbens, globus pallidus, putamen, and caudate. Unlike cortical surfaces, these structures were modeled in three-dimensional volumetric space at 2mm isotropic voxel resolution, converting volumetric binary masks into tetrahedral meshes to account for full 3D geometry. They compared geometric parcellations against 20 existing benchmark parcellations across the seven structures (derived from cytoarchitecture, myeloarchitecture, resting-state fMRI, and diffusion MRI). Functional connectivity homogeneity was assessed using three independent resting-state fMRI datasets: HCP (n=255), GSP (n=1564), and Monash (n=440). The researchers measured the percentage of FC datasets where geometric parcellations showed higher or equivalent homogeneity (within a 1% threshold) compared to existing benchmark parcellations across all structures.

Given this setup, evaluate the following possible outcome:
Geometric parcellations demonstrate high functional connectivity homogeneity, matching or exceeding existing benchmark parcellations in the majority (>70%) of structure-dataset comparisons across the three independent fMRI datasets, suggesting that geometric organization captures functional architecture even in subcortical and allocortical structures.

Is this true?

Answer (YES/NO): YES